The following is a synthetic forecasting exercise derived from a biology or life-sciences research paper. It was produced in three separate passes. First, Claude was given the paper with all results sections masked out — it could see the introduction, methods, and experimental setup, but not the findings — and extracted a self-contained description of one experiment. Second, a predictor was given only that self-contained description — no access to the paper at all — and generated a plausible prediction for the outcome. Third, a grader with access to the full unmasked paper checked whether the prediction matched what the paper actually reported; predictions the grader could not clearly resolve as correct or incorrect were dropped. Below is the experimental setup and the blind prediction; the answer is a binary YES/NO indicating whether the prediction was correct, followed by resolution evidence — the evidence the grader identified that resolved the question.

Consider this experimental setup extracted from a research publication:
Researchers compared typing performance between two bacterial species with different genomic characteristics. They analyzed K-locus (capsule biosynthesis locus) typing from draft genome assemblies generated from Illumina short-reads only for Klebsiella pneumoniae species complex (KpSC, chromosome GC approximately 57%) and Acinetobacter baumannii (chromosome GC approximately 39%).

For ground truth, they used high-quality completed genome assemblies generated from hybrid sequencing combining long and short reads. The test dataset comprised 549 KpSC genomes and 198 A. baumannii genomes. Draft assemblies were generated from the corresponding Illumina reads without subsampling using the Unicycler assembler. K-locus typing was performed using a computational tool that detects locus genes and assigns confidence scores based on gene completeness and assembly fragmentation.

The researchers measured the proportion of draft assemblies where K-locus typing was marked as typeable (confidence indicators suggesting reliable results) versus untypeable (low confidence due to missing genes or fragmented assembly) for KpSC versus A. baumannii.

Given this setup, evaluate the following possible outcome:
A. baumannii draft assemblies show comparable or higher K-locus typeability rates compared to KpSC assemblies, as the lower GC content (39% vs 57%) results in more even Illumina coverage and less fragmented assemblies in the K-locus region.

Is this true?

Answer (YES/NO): YES